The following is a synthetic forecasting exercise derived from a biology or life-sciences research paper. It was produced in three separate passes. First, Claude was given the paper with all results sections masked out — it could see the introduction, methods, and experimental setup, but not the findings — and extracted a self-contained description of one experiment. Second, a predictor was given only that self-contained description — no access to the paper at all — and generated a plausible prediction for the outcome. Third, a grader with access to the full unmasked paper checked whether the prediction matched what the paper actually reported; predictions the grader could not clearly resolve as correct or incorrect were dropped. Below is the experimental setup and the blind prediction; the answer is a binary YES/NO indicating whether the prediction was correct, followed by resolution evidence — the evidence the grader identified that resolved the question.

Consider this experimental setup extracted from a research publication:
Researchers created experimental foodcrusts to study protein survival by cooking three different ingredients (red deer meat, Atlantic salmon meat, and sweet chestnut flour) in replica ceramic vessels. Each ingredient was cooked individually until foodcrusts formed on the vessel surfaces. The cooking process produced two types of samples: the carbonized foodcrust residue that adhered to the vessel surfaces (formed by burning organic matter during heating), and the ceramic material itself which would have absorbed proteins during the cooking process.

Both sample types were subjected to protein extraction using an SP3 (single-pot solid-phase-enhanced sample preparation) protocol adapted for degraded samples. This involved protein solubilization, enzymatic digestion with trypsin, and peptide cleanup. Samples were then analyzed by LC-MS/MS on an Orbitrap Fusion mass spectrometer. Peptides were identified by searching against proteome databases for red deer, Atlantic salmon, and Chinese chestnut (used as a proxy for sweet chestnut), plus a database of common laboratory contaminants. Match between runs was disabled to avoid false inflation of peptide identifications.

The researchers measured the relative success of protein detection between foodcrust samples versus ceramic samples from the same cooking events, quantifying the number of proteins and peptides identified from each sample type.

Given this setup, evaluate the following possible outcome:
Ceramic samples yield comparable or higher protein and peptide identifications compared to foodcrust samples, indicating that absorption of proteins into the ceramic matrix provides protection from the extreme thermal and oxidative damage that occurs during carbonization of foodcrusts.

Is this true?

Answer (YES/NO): NO